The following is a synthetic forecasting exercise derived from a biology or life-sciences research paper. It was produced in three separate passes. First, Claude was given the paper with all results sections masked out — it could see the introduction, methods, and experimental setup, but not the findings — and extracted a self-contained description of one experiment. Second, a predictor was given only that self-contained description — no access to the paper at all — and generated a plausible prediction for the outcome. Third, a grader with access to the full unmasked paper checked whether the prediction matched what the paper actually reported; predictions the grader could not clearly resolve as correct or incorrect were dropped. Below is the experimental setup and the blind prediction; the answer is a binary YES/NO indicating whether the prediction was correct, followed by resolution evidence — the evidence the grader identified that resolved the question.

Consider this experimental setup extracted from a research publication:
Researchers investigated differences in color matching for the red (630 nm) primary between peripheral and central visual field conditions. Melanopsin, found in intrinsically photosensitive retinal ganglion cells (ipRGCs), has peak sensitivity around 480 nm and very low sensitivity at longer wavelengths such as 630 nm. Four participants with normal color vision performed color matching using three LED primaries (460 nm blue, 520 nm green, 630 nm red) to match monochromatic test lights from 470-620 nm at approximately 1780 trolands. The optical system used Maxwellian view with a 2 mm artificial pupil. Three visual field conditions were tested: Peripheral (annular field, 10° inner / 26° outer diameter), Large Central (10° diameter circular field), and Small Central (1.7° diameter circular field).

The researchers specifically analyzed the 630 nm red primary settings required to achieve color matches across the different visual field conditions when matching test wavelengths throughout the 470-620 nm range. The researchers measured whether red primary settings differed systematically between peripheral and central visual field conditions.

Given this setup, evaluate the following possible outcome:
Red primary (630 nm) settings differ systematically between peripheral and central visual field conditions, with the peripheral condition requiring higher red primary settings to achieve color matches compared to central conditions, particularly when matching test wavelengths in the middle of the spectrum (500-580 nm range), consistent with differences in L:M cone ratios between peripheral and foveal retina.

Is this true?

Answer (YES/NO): NO